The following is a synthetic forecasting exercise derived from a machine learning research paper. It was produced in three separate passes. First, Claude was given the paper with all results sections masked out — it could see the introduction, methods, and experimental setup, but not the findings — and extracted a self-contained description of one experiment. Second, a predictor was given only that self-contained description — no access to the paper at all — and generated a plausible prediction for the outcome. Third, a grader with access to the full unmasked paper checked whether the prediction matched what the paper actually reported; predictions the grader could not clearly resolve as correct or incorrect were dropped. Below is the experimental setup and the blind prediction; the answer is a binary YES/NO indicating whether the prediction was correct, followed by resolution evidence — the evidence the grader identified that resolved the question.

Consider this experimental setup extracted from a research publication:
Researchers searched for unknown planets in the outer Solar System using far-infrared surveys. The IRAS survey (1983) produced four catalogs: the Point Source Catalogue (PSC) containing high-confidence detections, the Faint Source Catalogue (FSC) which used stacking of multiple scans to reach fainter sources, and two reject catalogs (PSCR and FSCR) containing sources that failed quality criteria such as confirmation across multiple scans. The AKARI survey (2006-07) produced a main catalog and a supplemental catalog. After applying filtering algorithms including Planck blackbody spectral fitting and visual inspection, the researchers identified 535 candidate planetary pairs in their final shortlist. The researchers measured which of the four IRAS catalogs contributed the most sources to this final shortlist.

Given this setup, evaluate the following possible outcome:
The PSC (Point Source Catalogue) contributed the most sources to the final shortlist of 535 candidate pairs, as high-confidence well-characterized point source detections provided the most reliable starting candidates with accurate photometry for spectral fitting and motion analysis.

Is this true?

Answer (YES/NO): NO